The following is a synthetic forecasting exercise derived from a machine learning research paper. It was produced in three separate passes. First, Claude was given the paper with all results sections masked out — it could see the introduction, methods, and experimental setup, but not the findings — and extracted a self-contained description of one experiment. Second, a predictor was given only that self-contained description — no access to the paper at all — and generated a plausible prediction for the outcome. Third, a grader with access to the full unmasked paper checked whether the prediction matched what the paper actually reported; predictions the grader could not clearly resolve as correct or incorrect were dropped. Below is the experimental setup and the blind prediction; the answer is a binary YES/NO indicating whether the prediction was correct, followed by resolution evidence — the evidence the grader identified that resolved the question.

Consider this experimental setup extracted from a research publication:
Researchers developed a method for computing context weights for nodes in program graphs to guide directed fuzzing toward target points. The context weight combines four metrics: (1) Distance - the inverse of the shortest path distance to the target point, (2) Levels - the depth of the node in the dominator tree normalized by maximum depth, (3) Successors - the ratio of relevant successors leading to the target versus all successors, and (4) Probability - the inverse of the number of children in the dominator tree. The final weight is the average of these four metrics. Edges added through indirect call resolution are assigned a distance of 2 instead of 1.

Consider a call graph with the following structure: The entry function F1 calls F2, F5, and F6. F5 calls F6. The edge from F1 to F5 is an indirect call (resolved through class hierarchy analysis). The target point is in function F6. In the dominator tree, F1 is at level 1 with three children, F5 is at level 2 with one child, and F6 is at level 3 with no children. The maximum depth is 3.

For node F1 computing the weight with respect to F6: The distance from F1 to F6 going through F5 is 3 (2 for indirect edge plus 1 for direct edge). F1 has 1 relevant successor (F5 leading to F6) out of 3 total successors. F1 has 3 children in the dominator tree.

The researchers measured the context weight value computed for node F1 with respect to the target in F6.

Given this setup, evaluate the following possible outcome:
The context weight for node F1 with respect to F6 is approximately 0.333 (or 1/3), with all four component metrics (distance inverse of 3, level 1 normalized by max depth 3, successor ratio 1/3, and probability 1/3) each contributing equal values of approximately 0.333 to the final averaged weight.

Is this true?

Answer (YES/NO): YES